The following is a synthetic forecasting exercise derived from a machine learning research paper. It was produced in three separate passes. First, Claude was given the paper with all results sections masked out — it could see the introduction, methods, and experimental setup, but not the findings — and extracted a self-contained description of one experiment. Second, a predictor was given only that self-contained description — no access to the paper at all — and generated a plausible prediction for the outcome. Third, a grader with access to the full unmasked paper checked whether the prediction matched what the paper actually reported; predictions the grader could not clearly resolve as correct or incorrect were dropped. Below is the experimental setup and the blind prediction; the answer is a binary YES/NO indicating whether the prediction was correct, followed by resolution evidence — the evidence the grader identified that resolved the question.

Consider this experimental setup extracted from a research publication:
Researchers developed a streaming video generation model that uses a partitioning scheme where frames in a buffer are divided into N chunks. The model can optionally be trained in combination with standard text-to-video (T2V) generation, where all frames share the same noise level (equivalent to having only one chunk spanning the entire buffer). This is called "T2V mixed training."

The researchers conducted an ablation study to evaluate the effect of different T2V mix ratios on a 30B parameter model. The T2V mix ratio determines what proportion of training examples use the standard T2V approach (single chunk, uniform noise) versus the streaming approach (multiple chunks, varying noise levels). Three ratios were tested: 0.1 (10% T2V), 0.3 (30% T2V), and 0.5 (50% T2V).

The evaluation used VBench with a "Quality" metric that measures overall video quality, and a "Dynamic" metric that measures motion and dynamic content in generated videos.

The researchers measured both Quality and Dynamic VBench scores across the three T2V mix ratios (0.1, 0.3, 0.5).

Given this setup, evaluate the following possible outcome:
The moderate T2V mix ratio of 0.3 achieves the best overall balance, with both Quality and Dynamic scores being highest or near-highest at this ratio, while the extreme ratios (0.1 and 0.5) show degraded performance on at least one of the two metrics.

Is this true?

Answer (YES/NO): NO